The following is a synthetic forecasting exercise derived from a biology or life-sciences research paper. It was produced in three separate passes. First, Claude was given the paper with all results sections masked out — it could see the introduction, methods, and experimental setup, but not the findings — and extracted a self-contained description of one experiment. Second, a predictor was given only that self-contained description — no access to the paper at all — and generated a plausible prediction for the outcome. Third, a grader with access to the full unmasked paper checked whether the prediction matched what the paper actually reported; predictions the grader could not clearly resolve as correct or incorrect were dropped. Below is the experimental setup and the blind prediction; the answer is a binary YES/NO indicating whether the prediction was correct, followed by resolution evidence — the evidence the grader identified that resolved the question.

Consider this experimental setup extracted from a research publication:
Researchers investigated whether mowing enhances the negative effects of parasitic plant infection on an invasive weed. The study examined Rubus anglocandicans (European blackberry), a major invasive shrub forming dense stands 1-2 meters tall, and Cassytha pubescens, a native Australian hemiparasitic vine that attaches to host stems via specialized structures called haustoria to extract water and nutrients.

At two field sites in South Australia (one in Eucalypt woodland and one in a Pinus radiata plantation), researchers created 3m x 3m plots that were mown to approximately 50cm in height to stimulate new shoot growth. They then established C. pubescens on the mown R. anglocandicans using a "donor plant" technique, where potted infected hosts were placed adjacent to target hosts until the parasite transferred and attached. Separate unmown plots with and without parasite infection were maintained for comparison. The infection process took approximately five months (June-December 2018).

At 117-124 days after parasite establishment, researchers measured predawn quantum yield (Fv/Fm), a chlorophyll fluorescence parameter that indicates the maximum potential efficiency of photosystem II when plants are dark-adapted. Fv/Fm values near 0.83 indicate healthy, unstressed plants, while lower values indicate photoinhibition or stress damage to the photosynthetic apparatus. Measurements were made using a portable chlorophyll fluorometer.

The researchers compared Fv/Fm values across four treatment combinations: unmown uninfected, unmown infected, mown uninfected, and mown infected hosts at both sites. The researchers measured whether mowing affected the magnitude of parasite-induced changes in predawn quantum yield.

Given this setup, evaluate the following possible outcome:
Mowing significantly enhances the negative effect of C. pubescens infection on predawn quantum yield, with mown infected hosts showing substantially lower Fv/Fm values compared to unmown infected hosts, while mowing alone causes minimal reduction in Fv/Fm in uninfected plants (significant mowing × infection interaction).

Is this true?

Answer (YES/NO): NO